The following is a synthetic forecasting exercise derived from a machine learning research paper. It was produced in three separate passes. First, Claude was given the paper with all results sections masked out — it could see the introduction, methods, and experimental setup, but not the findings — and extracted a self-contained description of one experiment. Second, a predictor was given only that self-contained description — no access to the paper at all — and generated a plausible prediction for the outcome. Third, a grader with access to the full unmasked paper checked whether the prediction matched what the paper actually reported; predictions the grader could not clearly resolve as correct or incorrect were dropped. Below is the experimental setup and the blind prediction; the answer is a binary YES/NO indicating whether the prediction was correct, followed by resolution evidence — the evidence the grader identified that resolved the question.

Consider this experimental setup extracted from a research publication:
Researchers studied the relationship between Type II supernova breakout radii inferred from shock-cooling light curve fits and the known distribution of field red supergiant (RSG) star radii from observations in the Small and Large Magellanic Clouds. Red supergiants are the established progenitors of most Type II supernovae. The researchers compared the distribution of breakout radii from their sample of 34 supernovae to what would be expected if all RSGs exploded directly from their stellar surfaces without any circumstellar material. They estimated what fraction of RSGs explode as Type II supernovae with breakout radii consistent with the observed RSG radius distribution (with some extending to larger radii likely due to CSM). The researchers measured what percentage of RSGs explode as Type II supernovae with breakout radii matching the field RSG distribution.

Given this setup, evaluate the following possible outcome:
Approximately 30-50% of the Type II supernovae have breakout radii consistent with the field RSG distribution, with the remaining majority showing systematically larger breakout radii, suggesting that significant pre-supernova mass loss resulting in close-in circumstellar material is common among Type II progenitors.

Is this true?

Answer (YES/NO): NO